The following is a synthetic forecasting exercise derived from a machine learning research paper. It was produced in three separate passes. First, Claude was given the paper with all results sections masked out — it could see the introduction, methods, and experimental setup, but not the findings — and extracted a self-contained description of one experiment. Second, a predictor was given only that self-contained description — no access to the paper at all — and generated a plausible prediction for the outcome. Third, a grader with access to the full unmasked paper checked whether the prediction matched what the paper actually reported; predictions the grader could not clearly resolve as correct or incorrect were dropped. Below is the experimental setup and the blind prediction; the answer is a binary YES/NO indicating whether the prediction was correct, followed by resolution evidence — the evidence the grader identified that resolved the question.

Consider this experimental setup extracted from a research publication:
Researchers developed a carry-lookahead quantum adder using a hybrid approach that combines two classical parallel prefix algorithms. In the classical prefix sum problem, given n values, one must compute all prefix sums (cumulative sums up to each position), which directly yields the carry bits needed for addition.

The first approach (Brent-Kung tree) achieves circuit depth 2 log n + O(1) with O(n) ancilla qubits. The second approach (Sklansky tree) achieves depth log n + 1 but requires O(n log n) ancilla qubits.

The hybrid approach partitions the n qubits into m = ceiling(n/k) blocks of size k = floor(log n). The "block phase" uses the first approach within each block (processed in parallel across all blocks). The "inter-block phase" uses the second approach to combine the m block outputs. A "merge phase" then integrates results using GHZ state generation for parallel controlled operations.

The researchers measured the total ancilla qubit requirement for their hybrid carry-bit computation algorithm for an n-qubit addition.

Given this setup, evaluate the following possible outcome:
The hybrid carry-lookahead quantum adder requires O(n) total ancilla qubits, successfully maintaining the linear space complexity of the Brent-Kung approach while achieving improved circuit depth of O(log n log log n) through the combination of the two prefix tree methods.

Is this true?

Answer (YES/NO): YES